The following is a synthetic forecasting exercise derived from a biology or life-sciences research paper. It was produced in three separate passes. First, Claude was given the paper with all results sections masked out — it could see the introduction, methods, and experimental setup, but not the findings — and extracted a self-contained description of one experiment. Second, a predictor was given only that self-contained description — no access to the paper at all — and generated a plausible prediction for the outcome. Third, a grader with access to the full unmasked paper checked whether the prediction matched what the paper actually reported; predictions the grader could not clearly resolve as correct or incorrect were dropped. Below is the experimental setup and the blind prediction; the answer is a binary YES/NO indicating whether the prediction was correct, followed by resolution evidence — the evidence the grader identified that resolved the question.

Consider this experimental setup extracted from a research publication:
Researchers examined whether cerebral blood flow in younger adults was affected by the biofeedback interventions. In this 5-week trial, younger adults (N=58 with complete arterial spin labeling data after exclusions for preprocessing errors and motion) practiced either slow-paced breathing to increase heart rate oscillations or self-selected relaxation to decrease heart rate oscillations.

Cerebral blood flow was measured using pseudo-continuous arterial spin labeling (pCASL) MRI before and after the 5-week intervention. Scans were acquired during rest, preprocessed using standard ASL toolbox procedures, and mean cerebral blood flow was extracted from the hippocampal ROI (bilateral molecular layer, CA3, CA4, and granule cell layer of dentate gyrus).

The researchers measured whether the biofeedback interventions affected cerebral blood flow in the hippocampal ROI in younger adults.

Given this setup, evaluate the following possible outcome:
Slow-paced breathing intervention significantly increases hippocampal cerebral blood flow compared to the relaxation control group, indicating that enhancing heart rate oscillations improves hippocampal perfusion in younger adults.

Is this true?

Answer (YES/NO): NO